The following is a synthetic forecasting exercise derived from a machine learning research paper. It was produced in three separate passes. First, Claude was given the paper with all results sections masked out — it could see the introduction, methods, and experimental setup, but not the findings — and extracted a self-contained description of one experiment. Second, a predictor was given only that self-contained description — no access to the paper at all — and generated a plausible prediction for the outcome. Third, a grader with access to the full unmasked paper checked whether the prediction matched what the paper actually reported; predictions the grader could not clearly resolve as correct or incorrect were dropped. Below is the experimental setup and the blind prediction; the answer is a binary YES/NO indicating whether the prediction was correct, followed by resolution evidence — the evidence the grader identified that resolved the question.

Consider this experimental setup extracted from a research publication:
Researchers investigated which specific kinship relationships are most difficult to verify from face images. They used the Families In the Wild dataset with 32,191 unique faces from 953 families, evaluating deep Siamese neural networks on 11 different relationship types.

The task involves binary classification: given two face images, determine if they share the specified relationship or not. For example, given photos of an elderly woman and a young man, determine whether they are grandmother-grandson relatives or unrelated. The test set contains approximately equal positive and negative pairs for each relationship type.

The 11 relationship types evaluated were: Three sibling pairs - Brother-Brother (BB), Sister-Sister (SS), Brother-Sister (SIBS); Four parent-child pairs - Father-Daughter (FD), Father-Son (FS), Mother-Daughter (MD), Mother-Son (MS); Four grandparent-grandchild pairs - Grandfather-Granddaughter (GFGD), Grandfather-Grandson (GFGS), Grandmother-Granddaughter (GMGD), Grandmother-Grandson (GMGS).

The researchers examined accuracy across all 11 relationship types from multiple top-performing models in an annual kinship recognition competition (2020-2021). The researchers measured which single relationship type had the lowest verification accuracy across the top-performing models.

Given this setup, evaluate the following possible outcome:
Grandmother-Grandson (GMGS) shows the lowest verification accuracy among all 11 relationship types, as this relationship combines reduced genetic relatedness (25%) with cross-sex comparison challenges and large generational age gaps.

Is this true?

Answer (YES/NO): YES